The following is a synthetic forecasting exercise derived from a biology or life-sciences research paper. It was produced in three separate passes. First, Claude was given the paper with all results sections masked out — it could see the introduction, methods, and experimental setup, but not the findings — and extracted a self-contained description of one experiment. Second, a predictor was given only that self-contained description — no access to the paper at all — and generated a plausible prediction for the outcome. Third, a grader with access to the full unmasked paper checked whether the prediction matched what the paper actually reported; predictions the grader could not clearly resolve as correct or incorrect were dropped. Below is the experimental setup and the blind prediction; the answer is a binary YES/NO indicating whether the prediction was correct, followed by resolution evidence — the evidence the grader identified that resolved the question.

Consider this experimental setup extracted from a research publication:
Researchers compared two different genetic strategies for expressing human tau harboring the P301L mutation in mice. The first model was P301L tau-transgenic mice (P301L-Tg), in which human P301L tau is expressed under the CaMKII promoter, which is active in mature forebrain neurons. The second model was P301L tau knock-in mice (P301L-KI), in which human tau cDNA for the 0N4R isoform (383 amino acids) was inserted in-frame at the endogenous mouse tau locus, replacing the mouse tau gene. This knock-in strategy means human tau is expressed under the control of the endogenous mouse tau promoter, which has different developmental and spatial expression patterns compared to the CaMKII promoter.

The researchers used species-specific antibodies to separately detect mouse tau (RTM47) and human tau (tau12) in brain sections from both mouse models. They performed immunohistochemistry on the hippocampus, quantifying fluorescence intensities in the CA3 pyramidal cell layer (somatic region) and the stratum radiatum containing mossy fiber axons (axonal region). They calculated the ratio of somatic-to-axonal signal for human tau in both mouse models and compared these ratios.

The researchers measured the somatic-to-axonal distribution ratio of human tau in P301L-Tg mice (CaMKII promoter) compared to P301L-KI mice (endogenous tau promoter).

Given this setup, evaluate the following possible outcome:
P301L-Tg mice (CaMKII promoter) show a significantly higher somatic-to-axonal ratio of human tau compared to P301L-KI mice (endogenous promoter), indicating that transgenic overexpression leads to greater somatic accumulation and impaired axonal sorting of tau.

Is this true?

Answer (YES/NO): YES